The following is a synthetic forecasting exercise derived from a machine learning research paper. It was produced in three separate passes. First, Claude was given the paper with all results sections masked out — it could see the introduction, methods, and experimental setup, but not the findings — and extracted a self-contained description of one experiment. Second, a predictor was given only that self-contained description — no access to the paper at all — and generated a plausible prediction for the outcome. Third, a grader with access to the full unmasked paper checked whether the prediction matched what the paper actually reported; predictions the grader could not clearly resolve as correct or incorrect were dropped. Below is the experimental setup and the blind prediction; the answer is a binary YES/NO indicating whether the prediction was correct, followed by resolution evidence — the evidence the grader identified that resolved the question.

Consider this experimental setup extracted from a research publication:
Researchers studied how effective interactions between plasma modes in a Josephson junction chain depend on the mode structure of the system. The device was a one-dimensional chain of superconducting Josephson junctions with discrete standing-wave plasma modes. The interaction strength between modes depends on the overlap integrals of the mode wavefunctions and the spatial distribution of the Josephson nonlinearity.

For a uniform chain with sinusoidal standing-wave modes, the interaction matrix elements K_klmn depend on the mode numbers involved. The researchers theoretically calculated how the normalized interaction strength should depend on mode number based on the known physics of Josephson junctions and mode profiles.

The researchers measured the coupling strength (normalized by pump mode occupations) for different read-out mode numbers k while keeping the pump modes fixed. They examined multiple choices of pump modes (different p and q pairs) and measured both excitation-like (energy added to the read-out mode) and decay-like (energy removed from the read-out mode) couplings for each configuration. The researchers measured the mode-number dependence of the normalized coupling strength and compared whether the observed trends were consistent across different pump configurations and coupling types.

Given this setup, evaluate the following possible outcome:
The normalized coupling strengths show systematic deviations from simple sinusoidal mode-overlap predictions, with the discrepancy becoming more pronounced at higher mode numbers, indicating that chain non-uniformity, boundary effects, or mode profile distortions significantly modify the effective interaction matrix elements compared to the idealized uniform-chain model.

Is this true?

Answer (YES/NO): NO